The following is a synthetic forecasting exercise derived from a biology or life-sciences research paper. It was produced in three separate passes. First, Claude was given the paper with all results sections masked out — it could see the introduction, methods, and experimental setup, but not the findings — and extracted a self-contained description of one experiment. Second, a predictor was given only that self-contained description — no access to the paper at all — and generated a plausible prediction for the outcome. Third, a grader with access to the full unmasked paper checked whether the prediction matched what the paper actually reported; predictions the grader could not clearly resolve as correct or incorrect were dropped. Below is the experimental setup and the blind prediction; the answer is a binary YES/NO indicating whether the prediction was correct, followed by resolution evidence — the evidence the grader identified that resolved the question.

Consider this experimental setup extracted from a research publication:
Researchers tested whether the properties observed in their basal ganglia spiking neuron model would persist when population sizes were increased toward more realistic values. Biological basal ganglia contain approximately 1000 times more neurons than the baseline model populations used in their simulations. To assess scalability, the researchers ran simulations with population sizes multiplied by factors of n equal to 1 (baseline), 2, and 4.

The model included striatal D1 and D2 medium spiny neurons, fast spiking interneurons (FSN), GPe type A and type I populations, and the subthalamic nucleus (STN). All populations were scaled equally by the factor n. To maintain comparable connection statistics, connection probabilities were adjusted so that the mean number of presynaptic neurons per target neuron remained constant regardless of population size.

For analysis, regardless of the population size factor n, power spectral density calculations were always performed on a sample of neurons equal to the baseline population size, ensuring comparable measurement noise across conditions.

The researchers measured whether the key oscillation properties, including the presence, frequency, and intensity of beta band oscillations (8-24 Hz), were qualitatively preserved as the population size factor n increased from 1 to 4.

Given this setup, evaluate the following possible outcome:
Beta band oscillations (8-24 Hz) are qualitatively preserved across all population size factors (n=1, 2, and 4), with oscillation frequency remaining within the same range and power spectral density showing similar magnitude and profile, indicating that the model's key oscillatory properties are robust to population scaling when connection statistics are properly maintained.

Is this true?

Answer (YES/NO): NO